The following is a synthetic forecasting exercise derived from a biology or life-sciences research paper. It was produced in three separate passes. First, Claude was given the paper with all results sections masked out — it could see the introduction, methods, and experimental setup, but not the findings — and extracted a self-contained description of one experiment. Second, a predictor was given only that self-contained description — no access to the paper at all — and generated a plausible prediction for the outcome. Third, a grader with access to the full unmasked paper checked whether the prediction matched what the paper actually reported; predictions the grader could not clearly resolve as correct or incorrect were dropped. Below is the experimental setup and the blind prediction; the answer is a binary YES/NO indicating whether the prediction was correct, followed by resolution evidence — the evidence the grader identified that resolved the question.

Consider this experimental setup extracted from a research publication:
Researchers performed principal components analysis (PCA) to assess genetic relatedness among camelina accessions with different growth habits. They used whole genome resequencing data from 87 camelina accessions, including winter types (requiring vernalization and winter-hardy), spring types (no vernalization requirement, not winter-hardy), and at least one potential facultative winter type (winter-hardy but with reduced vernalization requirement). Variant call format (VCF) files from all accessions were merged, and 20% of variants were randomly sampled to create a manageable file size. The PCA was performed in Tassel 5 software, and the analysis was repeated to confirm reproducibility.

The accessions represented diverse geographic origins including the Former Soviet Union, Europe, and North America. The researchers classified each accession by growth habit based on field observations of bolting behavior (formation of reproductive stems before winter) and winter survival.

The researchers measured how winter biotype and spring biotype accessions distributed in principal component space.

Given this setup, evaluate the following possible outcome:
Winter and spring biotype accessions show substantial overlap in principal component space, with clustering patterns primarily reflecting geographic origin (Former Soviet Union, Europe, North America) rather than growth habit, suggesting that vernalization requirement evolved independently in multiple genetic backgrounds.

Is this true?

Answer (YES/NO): NO